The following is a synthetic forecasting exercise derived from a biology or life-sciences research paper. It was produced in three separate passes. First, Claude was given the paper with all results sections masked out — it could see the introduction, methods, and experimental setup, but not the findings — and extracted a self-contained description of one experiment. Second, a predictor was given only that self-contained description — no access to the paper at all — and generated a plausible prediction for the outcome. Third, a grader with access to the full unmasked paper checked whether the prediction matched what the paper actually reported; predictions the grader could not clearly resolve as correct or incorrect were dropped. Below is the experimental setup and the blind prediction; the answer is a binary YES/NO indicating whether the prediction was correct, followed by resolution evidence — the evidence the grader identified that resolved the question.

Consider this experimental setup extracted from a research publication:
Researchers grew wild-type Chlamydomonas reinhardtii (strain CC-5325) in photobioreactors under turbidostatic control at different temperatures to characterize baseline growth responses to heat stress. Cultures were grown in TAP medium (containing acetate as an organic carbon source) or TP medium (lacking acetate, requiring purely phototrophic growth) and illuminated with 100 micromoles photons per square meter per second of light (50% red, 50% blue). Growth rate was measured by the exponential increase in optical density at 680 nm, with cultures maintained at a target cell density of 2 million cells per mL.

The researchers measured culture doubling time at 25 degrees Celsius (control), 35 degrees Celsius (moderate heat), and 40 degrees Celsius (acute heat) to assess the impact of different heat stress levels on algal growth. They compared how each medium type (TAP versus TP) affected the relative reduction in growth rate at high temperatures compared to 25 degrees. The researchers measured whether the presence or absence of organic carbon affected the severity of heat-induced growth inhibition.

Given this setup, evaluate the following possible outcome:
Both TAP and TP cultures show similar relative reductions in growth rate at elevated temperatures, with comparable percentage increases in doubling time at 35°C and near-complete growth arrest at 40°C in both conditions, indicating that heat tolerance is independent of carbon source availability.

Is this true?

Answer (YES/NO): NO